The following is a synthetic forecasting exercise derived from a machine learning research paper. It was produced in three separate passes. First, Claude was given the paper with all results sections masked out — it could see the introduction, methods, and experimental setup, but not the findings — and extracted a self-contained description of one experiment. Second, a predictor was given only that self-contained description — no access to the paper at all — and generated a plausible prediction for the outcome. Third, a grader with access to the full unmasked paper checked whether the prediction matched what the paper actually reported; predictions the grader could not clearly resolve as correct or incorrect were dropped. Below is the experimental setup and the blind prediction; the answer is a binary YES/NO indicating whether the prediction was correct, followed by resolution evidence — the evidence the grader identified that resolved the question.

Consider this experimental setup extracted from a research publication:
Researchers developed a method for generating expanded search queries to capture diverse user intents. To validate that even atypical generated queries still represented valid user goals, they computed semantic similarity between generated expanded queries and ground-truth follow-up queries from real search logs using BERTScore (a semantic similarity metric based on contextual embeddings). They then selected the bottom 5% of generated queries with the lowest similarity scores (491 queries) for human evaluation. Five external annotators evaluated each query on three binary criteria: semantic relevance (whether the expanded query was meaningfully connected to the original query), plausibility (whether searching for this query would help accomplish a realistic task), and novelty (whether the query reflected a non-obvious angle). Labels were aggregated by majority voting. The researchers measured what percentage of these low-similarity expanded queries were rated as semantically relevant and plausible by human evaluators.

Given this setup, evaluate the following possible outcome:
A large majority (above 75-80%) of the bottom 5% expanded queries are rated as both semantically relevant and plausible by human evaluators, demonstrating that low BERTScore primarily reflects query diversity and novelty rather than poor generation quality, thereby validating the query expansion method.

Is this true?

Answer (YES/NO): YES